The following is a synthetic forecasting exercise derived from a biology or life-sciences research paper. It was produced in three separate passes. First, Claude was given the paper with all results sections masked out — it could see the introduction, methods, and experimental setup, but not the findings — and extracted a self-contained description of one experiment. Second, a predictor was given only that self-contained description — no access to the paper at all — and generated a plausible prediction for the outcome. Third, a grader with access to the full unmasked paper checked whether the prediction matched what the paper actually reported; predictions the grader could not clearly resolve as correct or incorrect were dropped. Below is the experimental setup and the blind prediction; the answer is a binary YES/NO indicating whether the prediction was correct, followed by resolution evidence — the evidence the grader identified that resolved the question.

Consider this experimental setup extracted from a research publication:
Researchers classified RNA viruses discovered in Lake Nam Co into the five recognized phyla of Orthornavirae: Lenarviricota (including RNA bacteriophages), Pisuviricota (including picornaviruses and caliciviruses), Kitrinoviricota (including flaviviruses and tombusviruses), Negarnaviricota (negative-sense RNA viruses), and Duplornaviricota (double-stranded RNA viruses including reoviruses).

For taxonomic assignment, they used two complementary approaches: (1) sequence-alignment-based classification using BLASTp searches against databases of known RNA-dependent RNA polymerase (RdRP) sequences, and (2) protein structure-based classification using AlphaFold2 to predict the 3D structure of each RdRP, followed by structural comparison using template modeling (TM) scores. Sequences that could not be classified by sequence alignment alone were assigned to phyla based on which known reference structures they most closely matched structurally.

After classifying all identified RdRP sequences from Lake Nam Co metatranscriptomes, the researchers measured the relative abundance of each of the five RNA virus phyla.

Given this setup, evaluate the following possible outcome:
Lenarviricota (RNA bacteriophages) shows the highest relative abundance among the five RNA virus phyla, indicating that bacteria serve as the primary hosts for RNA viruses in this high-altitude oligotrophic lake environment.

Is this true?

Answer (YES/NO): YES